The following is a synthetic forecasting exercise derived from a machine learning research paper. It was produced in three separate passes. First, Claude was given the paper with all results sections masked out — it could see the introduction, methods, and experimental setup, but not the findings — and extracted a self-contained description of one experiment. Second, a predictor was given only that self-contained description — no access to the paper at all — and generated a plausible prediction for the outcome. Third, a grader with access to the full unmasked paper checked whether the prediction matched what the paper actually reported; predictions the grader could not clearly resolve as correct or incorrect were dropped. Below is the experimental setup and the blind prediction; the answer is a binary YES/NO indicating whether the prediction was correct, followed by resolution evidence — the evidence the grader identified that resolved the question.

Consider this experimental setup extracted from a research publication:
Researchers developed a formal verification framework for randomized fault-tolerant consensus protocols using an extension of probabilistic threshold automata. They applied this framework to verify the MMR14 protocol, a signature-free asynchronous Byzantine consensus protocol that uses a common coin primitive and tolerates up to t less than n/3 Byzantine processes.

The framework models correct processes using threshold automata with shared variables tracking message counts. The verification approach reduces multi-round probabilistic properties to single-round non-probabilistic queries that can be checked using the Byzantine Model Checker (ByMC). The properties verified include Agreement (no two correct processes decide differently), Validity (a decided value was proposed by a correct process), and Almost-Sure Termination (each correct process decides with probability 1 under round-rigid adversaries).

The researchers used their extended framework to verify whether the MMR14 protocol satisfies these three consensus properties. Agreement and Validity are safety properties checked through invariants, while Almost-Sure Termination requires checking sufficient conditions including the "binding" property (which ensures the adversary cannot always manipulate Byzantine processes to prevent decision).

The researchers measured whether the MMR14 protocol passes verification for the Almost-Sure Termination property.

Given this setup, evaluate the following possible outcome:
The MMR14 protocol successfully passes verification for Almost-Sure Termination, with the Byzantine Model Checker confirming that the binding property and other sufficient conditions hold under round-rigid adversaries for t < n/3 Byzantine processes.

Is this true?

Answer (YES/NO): NO